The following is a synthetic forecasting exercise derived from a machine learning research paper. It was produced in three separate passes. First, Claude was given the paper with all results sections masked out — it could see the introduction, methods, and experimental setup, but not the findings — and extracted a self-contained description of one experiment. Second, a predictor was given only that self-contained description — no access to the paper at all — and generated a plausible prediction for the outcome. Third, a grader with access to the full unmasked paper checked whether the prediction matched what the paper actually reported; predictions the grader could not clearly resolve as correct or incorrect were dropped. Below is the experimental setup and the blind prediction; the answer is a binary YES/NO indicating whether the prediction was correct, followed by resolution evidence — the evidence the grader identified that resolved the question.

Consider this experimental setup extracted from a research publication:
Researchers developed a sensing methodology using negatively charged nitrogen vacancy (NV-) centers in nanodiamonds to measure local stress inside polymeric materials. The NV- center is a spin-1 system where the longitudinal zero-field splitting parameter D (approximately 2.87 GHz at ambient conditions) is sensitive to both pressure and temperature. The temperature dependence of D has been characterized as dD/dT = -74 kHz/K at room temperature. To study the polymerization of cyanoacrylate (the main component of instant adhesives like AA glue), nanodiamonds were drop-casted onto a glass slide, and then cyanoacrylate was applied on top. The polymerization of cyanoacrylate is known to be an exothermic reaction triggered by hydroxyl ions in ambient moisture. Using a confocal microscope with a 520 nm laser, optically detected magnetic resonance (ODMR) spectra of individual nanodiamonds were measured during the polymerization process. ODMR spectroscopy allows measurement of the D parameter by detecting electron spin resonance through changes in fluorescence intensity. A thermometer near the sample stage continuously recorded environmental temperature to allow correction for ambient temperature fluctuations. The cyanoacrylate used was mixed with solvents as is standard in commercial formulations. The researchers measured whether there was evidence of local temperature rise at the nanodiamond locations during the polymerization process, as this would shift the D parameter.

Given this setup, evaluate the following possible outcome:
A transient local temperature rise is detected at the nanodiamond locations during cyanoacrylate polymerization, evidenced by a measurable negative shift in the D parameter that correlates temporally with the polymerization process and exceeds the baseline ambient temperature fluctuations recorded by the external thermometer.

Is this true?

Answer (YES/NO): NO